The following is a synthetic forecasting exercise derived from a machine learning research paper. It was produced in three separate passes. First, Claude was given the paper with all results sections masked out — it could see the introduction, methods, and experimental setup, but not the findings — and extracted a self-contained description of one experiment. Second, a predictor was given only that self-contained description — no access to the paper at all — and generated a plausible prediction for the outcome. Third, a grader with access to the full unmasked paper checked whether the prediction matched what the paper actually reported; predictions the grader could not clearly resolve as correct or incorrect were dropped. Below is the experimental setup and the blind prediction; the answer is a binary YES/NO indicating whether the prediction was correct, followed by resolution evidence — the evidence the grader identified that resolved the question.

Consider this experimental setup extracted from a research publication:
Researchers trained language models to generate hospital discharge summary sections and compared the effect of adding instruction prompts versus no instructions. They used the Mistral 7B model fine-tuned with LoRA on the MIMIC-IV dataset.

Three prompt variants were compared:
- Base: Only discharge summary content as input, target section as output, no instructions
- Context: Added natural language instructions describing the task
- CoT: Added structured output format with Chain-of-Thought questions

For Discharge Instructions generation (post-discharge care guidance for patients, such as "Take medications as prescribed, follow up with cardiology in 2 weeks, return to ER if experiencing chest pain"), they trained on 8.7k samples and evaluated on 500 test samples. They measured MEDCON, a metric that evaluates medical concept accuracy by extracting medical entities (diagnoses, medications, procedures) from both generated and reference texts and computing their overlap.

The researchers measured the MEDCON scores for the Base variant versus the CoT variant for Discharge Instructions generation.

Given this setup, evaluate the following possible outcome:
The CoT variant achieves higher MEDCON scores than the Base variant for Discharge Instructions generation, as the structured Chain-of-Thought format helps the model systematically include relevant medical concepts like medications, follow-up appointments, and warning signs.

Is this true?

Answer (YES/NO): YES